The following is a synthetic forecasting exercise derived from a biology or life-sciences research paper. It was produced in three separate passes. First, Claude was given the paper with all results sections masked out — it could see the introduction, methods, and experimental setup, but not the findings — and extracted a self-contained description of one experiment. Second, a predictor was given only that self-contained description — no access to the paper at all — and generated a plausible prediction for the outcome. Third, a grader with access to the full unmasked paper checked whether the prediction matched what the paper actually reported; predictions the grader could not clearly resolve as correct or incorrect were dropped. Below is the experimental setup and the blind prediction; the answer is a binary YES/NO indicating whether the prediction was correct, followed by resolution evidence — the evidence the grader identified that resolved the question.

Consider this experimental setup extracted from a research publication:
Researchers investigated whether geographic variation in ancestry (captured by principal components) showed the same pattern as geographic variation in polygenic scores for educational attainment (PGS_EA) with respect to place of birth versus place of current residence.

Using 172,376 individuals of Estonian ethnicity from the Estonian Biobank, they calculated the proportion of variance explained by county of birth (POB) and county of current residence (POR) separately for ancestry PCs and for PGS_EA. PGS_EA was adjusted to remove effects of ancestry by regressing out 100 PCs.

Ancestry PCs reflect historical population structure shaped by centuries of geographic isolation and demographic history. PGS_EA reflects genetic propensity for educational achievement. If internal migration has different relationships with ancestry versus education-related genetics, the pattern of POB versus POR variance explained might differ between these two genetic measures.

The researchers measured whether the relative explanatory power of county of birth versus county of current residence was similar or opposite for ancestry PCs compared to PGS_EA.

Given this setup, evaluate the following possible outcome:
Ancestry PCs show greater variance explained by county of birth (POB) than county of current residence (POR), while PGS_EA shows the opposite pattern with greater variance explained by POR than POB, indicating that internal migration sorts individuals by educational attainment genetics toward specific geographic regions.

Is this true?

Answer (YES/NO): YES